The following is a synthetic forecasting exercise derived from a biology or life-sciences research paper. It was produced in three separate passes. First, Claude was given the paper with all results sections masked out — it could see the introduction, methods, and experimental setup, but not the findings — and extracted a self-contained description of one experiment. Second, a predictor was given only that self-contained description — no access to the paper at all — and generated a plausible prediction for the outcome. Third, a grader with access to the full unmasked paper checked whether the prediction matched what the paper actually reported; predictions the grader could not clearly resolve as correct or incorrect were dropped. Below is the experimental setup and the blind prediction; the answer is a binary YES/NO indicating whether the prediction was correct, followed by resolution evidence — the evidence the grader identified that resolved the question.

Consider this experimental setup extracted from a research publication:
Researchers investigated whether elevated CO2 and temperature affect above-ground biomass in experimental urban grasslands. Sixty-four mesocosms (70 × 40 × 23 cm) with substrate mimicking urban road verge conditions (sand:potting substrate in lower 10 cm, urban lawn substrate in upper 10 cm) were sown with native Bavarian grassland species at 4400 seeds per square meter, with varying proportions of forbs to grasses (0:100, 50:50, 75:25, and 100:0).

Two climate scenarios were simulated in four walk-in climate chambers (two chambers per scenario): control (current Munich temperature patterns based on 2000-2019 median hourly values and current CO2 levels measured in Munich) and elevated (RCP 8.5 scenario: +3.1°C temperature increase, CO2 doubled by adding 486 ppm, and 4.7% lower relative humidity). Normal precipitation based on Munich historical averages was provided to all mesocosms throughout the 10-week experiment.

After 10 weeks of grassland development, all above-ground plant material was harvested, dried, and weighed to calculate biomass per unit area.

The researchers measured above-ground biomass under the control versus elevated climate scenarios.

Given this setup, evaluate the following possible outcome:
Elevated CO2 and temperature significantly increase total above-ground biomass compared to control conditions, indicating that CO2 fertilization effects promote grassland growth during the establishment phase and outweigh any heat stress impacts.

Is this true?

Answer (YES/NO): NO